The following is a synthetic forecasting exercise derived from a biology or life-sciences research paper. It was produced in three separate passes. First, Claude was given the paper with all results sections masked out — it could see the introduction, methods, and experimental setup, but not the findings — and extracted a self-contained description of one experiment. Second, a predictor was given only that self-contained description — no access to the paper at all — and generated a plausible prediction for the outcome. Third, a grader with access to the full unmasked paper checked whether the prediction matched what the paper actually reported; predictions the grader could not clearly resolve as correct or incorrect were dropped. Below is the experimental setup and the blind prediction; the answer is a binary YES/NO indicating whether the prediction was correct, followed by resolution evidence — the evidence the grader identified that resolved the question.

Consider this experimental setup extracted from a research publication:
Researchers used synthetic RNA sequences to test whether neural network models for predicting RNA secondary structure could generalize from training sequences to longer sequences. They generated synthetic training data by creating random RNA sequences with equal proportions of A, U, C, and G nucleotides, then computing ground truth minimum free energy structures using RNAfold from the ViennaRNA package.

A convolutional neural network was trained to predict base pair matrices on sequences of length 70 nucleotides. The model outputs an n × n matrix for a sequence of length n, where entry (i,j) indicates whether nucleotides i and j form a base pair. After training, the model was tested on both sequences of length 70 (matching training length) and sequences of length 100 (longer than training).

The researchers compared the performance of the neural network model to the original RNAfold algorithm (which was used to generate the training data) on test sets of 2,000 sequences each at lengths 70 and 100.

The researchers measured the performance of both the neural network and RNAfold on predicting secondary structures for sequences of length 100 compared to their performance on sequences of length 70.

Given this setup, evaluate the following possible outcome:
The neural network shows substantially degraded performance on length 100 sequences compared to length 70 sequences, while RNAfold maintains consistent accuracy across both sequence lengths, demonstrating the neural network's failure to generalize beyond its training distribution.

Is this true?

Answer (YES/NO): YES